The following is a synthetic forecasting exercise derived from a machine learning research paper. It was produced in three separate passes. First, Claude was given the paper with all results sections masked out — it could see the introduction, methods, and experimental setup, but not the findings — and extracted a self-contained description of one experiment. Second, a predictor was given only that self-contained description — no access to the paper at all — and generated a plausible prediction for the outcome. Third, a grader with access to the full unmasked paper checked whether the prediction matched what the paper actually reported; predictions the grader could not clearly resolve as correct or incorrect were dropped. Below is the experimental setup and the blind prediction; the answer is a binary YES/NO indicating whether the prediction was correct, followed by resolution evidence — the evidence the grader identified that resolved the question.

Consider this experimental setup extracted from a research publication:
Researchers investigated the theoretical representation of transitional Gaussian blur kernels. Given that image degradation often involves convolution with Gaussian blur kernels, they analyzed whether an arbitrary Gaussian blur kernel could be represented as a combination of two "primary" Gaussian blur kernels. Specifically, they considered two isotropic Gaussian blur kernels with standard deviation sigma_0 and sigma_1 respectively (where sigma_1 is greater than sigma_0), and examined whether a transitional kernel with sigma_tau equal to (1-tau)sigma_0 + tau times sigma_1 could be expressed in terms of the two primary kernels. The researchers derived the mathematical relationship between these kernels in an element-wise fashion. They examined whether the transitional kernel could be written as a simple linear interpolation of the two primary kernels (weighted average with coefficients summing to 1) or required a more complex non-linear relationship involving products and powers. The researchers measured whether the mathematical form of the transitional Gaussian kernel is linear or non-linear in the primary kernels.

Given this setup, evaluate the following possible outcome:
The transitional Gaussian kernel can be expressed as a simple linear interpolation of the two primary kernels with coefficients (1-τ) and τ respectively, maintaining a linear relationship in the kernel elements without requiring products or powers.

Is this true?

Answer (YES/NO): NO